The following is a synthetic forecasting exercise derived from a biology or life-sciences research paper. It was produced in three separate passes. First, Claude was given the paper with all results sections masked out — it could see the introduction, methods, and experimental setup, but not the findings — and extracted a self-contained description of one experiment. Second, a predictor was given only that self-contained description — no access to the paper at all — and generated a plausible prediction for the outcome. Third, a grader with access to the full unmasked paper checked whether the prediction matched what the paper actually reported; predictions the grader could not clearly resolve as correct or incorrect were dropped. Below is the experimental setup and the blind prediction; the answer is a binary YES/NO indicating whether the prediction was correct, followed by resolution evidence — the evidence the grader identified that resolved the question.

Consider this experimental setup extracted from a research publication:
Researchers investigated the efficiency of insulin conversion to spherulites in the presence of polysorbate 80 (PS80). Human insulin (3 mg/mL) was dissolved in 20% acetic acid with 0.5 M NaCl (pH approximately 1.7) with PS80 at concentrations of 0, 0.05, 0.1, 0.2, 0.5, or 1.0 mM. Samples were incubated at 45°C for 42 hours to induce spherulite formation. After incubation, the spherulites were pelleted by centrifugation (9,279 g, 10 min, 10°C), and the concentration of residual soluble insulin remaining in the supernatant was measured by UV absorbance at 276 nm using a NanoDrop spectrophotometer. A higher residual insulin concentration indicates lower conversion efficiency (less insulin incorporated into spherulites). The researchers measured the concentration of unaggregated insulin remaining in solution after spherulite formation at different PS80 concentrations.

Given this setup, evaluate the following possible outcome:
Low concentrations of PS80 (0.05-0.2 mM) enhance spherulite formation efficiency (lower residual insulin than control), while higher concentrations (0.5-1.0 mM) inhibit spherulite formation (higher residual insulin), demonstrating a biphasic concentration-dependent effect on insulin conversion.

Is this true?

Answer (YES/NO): NO